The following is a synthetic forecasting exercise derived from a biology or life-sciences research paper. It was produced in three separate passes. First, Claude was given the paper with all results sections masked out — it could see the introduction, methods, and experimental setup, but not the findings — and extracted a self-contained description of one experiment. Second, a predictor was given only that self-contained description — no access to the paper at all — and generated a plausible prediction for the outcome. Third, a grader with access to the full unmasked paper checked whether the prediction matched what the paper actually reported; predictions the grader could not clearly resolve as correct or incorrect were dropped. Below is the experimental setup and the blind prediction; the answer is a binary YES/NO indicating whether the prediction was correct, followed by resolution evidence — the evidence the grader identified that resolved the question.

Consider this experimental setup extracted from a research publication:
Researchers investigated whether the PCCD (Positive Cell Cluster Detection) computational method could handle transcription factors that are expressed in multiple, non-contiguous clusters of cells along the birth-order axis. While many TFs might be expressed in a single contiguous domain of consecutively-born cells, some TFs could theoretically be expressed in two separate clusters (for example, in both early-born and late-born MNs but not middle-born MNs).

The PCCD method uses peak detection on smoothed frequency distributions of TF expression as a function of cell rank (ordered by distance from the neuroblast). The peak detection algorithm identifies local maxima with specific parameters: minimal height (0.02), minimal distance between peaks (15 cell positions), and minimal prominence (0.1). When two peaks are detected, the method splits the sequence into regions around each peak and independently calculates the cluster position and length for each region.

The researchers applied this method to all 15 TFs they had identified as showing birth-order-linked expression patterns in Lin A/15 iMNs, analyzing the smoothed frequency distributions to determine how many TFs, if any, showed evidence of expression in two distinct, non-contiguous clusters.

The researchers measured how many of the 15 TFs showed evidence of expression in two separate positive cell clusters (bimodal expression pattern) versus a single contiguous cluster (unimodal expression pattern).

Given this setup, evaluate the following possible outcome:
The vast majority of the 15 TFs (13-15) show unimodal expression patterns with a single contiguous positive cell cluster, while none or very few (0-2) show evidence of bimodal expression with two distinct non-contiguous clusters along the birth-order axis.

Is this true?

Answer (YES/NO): YES